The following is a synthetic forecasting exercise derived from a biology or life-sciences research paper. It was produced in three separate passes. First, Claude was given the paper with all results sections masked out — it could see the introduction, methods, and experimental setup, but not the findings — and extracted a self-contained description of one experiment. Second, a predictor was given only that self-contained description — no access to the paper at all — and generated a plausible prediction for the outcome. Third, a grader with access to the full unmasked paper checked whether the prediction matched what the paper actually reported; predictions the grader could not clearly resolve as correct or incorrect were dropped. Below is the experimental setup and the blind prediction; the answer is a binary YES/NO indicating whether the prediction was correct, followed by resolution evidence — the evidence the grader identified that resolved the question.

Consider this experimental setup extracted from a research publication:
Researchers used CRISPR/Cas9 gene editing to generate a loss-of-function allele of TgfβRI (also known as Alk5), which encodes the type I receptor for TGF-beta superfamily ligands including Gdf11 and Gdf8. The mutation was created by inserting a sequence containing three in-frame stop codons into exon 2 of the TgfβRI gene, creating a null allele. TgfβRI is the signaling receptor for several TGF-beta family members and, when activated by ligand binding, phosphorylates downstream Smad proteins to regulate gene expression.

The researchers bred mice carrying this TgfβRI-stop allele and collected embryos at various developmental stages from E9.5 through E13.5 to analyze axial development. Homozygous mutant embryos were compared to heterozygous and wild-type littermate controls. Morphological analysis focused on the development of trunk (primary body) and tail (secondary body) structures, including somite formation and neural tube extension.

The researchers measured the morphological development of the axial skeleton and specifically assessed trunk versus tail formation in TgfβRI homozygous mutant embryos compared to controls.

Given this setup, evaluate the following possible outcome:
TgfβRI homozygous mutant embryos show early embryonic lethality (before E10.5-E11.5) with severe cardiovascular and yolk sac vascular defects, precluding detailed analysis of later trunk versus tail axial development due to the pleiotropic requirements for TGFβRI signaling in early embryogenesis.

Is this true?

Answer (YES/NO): NO